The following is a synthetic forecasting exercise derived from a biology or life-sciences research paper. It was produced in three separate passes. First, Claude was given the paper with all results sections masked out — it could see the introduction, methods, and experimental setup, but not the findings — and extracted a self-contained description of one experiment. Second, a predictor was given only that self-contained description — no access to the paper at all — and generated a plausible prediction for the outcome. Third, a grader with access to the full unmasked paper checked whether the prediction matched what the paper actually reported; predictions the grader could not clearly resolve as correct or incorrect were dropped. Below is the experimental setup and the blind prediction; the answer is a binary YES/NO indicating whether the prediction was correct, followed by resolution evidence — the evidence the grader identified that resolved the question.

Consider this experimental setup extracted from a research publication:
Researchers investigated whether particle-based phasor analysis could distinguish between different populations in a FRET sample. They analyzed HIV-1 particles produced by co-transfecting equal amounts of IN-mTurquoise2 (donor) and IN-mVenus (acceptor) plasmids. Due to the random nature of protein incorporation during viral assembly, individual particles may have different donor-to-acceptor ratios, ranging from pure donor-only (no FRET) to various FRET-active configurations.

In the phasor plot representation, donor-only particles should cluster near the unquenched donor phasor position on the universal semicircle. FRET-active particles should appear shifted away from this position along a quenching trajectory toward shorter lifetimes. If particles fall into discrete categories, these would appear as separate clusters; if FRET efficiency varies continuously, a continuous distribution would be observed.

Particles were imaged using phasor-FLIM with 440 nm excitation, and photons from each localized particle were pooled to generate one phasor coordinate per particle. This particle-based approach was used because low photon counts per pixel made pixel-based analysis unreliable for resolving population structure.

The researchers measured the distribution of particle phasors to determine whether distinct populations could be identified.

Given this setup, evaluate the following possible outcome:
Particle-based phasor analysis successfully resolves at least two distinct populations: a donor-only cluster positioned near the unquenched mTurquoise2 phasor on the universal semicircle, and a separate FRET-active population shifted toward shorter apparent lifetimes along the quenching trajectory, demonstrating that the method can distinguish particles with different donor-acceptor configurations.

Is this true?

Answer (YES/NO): NO